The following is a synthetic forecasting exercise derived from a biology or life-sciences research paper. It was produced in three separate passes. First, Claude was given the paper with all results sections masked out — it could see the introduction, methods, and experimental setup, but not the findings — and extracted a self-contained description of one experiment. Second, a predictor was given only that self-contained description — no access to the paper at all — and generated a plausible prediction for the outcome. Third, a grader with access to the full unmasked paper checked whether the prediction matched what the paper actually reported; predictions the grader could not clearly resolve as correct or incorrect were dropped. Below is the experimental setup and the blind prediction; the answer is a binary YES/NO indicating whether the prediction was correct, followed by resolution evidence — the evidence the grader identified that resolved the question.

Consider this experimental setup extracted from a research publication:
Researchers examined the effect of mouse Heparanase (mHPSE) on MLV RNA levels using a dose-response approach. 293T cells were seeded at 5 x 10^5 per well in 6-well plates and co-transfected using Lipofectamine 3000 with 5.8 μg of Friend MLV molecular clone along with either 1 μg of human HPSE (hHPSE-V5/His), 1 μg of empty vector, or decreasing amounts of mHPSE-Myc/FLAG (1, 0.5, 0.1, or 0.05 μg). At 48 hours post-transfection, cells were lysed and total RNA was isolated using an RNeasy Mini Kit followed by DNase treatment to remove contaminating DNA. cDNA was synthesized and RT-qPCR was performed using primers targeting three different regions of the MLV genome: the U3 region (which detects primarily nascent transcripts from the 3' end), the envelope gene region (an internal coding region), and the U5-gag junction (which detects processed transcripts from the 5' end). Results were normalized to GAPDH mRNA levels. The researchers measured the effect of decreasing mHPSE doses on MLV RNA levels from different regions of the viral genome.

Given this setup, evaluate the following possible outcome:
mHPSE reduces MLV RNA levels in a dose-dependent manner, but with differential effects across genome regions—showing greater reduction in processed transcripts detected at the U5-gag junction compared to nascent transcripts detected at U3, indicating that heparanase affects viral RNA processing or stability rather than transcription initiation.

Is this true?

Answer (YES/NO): NO